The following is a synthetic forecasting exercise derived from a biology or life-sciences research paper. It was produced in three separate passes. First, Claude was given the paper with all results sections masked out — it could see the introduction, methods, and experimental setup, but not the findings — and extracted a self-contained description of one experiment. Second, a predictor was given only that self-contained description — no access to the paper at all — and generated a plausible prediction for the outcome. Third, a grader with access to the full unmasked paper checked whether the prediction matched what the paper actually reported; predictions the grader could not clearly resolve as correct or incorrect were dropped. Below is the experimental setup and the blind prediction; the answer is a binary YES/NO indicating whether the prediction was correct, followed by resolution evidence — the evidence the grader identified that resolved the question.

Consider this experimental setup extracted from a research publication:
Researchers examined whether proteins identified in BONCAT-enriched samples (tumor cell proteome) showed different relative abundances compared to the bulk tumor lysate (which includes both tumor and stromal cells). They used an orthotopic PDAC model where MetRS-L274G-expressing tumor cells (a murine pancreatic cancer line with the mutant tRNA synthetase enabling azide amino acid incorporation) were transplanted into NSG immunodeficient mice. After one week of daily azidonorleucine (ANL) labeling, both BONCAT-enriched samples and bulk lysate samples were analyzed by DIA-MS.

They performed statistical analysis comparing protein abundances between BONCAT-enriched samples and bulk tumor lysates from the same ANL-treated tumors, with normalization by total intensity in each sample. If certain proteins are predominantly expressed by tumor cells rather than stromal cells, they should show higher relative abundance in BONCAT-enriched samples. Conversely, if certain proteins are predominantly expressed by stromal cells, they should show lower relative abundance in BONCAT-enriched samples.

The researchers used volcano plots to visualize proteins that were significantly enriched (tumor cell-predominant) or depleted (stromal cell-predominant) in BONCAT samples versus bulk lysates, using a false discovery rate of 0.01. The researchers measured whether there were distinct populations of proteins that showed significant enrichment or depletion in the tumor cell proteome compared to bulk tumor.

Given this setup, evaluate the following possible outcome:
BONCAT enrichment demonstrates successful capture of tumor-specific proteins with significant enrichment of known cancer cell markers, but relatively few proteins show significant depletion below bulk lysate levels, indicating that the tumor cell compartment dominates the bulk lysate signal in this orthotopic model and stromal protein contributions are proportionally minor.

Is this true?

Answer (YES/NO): NO